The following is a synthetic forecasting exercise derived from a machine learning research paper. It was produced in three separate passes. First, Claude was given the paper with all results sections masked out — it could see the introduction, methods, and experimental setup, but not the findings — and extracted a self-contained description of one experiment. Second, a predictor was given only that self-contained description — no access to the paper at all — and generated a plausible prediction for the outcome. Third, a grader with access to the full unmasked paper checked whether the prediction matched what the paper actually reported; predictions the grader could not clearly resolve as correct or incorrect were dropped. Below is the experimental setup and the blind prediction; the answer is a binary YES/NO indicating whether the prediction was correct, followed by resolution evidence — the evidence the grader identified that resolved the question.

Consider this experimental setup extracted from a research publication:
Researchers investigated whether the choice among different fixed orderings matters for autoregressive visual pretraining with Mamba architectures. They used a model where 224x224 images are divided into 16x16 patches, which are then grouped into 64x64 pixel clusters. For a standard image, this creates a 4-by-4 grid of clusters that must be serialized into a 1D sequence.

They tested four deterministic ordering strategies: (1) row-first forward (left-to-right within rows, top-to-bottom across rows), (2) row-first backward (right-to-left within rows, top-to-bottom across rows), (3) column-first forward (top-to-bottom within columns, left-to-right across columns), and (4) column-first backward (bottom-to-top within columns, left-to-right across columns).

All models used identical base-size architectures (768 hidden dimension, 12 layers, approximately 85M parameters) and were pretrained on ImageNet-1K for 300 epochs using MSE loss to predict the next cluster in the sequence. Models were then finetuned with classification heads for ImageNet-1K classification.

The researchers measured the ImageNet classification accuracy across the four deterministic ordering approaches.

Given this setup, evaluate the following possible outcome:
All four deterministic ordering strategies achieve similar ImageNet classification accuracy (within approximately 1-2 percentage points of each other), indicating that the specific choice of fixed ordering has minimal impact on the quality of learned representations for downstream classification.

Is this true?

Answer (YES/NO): YES